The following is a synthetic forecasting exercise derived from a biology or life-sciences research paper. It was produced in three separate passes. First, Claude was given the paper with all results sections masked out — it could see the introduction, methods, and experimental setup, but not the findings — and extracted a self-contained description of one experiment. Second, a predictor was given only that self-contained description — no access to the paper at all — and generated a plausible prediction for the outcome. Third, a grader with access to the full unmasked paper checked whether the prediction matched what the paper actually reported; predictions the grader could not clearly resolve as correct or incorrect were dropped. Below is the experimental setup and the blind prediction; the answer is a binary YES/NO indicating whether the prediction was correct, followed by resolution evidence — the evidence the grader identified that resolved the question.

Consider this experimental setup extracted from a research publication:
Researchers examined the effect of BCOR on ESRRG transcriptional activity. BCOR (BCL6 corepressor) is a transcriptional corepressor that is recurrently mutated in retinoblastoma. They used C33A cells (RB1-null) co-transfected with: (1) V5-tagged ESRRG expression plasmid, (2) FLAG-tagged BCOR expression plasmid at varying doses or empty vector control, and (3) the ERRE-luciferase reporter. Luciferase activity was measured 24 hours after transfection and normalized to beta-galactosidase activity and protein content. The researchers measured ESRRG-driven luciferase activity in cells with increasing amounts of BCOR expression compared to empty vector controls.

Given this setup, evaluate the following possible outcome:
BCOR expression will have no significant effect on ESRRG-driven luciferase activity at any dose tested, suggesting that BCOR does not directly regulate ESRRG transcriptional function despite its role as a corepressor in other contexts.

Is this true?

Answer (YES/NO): NO